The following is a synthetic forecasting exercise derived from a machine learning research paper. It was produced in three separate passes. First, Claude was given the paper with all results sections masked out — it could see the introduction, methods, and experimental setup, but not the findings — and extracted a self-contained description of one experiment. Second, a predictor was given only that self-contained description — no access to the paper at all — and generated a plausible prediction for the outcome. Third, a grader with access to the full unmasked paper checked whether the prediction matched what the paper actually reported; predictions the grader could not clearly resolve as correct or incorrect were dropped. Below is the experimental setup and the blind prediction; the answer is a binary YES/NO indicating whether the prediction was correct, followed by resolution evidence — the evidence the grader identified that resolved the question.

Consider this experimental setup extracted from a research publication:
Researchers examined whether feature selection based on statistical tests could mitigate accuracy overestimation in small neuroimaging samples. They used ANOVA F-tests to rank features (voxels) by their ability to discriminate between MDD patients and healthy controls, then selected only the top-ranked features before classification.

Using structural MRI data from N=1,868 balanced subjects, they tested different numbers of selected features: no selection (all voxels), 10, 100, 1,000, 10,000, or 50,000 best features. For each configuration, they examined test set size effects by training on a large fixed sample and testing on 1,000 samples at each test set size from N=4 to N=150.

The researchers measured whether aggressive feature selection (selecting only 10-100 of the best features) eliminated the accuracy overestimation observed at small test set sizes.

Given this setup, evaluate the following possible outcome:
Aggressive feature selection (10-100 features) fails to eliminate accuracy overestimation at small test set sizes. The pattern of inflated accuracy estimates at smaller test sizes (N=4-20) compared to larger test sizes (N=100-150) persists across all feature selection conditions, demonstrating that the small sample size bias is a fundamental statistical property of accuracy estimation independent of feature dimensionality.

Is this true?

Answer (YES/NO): YES